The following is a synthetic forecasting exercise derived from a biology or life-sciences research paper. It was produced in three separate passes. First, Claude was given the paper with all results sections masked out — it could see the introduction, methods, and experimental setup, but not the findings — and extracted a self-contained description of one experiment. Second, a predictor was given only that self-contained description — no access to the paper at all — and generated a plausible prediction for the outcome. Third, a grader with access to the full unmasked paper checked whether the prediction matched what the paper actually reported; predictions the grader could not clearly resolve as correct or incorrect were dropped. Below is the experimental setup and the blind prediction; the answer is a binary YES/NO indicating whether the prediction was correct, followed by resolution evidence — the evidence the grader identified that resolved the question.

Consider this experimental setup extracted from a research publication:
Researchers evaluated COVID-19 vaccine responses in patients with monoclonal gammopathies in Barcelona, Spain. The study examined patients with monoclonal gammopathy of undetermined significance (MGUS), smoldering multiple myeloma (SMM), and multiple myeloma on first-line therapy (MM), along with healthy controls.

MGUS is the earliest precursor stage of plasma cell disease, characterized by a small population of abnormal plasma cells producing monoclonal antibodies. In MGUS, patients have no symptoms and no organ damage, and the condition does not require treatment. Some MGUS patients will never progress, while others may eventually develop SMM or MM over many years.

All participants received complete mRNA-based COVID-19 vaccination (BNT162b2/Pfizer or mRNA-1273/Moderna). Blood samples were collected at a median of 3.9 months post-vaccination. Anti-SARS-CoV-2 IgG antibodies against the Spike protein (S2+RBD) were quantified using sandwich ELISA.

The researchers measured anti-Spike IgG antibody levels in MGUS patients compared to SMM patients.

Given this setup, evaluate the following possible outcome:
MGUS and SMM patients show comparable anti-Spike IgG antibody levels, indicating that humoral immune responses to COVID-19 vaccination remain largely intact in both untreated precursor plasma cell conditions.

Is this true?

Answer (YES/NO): YES